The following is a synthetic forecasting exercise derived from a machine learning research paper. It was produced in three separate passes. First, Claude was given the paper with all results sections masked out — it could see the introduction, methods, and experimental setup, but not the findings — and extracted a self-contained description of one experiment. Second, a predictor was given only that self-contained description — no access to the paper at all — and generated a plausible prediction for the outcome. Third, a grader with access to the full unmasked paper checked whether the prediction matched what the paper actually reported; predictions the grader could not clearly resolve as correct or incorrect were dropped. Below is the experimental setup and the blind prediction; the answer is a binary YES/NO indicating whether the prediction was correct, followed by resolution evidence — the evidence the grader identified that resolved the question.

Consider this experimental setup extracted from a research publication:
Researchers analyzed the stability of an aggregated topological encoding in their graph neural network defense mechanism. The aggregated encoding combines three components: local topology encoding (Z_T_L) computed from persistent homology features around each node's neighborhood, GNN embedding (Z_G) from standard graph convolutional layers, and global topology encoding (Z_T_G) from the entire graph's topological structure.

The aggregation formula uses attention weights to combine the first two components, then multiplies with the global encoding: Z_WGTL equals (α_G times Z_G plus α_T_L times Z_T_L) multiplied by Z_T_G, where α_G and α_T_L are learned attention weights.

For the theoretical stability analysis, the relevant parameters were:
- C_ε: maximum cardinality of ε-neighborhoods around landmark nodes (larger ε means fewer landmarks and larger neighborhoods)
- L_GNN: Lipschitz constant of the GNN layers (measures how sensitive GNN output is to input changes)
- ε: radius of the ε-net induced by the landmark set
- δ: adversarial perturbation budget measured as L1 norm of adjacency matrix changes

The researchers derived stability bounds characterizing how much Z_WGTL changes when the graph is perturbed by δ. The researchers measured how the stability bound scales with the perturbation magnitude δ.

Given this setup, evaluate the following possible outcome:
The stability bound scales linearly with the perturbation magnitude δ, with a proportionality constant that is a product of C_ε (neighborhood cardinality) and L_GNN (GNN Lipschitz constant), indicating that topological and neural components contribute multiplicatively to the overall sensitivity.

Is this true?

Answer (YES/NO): NO